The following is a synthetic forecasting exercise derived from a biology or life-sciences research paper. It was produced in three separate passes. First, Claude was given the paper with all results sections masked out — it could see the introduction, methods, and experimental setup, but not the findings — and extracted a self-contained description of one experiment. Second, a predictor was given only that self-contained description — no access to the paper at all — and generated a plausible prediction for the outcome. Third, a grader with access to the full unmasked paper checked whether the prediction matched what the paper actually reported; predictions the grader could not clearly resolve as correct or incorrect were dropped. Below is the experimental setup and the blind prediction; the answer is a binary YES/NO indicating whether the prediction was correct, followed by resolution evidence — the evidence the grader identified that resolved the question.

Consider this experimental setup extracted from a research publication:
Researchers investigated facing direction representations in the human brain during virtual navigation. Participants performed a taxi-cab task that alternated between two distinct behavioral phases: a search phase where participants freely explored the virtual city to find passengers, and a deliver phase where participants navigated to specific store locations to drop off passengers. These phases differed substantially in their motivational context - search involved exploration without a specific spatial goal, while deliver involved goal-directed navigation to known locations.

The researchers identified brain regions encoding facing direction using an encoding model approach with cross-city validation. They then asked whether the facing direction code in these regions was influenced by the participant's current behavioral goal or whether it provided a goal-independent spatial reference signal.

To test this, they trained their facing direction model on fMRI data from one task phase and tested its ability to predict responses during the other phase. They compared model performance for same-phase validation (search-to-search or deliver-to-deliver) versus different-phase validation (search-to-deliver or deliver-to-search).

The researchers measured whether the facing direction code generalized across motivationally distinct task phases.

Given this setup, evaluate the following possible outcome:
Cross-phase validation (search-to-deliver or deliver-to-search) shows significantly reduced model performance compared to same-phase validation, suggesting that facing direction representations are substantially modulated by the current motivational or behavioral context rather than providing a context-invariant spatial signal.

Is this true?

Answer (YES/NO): NO